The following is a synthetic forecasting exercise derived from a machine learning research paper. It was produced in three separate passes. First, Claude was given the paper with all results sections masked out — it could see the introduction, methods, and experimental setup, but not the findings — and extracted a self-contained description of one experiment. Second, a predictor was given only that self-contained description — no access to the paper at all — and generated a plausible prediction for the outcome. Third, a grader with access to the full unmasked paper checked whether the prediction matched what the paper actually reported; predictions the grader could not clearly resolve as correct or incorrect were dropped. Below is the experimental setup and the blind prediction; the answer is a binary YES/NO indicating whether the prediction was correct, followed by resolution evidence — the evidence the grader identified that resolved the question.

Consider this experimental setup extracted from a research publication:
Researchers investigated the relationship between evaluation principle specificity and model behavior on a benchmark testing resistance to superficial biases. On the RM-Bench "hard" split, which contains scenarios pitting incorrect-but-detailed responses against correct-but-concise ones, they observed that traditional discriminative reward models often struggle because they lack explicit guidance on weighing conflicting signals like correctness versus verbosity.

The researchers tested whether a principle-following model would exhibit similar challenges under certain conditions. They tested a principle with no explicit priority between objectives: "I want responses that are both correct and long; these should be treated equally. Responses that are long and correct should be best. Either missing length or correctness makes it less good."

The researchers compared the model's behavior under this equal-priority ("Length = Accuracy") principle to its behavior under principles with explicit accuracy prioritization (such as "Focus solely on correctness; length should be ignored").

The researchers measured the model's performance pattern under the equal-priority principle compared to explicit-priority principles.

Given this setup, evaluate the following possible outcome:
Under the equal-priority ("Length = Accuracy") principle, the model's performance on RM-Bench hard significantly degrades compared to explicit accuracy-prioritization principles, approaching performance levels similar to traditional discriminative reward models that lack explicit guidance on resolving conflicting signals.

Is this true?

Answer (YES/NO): YES